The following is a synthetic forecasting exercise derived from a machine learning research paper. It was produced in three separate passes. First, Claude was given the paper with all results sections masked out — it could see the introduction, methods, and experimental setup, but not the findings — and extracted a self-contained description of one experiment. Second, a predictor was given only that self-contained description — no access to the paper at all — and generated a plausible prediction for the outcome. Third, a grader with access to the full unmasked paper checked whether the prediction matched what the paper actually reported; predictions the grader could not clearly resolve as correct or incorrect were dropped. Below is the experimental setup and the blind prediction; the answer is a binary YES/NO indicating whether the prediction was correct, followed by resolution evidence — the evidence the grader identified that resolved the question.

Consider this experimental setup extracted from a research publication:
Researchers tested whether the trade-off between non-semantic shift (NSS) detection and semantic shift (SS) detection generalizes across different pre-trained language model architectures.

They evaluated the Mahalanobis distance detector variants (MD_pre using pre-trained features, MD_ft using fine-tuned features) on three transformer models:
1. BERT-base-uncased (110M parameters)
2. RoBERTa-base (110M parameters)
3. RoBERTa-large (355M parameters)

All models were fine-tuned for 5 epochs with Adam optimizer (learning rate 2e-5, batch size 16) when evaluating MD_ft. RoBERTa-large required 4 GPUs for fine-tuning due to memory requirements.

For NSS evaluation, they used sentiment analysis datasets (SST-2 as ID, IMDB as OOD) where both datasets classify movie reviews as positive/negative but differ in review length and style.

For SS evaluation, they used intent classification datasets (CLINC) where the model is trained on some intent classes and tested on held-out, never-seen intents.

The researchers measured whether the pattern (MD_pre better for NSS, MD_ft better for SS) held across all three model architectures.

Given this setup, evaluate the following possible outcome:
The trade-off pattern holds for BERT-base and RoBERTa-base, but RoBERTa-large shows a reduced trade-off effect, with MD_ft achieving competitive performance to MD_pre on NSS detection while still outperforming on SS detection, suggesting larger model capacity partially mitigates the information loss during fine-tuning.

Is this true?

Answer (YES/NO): NO